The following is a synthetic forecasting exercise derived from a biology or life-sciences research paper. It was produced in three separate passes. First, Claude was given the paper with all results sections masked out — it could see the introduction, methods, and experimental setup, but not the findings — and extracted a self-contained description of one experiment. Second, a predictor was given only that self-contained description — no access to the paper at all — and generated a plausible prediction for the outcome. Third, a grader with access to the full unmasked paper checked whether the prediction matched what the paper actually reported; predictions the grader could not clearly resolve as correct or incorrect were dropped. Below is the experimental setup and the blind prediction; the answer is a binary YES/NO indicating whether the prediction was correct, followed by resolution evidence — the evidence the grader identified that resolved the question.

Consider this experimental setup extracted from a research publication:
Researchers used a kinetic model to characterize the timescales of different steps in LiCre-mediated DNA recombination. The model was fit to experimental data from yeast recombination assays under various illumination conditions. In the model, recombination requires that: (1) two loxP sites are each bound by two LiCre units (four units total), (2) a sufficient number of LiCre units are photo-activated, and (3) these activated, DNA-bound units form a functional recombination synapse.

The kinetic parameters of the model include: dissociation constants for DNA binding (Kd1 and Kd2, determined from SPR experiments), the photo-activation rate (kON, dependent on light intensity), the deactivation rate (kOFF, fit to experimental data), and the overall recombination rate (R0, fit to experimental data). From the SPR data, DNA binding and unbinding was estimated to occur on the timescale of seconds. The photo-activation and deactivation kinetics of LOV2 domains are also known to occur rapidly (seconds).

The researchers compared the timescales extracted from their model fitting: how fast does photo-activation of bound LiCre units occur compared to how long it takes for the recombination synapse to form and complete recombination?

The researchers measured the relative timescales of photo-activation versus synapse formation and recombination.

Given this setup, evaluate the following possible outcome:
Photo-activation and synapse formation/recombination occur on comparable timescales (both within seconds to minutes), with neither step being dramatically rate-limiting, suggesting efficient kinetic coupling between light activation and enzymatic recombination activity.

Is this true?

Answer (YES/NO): NO